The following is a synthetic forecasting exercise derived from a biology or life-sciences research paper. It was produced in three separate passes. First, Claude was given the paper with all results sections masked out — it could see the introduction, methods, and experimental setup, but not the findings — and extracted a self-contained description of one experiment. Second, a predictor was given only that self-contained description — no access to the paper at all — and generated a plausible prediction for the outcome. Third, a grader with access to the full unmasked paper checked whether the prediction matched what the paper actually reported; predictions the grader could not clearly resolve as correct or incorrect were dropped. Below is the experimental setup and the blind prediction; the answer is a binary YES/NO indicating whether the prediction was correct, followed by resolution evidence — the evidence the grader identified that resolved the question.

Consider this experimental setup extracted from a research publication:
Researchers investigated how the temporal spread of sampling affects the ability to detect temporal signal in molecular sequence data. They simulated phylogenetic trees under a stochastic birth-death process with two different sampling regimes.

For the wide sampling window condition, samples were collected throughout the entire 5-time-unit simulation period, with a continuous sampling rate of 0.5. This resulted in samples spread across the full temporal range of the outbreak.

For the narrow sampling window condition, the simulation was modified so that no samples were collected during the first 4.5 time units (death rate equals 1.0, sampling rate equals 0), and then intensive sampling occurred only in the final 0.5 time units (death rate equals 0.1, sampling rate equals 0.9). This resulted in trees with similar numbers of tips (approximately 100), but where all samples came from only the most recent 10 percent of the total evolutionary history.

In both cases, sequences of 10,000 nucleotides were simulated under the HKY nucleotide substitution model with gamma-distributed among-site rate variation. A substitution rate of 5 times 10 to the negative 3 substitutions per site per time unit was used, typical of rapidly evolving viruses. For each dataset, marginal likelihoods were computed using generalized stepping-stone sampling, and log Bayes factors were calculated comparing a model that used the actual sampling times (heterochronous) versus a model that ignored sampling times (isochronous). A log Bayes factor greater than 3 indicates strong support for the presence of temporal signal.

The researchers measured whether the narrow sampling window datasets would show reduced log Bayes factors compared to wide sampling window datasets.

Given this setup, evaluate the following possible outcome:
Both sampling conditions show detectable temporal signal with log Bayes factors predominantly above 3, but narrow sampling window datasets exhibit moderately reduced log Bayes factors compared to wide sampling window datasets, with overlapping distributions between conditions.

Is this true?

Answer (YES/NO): NO